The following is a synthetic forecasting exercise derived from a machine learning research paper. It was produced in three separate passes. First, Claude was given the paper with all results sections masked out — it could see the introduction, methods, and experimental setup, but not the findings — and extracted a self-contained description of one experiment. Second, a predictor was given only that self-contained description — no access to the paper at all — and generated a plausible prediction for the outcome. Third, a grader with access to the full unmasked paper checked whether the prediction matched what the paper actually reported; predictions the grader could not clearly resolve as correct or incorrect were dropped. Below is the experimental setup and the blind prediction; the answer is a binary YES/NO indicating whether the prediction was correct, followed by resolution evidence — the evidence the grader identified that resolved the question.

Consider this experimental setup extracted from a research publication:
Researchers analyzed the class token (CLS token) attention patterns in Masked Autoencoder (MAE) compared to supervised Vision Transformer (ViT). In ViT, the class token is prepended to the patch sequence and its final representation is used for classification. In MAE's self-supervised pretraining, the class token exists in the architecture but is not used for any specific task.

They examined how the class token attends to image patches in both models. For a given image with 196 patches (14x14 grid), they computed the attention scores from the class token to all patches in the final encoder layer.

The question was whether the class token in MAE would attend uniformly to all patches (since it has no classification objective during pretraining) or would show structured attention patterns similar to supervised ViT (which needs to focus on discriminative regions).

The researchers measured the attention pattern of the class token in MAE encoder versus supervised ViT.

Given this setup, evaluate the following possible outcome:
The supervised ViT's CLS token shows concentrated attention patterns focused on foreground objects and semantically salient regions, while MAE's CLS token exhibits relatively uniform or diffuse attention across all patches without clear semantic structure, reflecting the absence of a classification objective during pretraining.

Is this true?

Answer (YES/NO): NO